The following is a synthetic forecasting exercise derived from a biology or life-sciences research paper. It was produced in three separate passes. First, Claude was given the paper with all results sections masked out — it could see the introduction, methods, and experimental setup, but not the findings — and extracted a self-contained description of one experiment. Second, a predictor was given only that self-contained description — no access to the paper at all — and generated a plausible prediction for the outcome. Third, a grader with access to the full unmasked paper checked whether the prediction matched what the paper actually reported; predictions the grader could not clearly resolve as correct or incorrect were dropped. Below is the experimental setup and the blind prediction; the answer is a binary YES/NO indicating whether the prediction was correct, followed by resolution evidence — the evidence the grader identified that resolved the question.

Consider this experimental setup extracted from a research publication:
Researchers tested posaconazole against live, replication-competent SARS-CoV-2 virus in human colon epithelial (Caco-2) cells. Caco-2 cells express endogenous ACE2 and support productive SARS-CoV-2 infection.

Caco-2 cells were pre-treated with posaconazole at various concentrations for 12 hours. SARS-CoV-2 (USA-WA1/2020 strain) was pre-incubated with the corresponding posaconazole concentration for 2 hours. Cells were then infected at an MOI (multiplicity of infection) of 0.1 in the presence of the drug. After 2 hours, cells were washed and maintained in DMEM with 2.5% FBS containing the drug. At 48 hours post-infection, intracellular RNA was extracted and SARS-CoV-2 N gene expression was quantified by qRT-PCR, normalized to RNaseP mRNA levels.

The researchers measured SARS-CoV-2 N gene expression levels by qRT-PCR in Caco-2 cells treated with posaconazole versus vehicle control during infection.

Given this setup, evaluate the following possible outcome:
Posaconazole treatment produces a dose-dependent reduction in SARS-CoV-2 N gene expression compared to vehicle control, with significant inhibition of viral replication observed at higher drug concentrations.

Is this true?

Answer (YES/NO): YES